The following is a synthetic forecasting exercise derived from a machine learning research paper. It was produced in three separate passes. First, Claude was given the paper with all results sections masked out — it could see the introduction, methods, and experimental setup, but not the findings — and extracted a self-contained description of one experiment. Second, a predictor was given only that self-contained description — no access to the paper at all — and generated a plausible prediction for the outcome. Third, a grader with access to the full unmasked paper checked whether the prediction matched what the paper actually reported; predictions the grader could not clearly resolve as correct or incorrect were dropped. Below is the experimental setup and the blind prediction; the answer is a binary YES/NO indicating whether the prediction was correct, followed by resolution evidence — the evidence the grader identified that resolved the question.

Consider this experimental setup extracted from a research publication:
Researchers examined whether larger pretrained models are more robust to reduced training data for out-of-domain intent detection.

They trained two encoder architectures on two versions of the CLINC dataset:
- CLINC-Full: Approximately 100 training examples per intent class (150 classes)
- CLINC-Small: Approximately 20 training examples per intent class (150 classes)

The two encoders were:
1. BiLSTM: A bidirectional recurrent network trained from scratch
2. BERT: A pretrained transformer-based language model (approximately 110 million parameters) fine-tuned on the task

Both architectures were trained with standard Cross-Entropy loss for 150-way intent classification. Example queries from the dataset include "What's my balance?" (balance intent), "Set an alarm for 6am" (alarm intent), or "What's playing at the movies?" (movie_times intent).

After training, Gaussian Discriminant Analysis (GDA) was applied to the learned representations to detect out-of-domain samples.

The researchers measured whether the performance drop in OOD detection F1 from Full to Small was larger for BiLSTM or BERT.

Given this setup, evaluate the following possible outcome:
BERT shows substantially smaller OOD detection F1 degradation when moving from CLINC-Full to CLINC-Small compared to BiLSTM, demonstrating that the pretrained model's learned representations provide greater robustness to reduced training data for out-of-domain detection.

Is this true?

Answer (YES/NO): NO